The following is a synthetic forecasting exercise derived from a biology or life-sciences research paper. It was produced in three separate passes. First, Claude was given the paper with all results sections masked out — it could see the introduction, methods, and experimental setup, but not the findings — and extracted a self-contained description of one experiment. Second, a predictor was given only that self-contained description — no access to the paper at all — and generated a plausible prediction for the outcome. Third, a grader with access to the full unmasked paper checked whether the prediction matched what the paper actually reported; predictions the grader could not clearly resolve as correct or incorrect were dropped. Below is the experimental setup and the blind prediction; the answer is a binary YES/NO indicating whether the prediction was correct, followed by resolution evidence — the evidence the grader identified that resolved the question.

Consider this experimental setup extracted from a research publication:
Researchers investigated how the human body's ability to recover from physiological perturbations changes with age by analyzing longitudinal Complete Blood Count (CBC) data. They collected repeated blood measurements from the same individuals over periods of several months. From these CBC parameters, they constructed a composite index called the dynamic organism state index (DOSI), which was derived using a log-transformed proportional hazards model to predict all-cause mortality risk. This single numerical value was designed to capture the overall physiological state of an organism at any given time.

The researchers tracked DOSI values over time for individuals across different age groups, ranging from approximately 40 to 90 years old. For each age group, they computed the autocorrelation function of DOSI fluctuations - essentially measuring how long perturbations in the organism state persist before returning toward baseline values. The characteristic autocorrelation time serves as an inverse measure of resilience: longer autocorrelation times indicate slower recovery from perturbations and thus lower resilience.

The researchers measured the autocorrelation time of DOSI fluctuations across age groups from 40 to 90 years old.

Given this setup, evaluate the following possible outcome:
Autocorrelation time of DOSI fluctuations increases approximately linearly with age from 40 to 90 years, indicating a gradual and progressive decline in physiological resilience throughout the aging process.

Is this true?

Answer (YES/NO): NO